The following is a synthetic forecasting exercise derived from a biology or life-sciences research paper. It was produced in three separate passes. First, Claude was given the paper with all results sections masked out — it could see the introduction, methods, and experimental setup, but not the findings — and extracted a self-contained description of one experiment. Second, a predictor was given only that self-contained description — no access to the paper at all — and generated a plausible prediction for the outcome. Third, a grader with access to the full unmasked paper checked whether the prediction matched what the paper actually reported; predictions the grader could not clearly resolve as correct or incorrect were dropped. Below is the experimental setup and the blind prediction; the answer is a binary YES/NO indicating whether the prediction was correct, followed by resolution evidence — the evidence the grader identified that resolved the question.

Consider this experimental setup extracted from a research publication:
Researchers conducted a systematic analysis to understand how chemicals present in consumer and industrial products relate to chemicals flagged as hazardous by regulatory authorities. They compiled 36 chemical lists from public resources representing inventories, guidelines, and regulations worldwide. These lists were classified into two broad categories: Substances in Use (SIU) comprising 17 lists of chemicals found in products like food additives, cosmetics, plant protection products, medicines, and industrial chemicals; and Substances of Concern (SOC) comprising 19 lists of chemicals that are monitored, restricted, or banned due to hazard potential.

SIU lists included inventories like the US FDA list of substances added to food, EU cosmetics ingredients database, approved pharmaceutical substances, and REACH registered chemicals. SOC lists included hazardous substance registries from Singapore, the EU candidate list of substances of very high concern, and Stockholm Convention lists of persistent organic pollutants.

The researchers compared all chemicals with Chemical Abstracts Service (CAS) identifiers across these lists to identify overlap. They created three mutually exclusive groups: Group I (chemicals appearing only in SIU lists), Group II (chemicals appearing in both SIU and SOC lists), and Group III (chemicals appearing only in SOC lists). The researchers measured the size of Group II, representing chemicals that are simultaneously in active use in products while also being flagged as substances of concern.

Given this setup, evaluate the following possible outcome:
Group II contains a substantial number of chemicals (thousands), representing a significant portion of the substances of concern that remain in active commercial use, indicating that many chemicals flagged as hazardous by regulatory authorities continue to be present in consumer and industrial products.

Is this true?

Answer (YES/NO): NO